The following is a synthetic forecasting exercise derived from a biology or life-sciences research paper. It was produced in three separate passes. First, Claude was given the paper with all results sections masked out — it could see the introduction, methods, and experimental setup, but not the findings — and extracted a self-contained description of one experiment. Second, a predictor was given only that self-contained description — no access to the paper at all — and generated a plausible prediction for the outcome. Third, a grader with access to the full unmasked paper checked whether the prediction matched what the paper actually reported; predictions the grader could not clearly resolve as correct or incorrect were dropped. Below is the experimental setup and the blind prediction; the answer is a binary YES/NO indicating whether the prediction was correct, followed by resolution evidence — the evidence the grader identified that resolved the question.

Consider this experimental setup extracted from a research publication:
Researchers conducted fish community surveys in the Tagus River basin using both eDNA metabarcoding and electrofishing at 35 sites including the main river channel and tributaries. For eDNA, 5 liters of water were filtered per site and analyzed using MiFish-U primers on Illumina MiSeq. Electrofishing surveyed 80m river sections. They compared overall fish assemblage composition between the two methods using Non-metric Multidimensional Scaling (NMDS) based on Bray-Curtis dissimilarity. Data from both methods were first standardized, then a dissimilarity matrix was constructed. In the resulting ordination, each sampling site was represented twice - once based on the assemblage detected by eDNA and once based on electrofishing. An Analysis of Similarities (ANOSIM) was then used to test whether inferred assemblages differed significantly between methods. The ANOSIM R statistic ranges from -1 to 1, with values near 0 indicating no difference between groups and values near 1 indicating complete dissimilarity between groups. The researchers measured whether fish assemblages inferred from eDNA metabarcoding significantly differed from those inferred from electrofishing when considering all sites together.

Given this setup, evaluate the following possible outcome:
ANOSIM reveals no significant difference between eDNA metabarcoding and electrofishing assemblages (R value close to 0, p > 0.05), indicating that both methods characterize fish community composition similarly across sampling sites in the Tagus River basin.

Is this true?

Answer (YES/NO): NO